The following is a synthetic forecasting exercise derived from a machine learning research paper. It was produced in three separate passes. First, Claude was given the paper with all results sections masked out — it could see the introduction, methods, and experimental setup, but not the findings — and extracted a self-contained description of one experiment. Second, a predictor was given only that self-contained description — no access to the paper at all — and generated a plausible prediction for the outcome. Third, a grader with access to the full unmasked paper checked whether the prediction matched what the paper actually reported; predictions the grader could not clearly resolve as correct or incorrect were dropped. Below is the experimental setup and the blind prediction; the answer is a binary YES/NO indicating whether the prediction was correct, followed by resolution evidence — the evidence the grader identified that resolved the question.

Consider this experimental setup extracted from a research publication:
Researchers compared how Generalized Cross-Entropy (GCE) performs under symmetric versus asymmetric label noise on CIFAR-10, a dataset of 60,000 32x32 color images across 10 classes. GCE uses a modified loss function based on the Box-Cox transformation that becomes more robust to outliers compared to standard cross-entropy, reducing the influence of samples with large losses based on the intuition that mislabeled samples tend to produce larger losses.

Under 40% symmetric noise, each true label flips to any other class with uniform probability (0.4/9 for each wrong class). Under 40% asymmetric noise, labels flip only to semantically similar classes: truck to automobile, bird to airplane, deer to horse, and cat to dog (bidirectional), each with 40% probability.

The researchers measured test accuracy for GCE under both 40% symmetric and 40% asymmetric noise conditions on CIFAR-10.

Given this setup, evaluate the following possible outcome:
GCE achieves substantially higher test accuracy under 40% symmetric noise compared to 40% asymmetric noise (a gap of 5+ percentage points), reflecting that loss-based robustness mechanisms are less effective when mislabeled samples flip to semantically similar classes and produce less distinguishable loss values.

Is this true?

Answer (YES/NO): NO